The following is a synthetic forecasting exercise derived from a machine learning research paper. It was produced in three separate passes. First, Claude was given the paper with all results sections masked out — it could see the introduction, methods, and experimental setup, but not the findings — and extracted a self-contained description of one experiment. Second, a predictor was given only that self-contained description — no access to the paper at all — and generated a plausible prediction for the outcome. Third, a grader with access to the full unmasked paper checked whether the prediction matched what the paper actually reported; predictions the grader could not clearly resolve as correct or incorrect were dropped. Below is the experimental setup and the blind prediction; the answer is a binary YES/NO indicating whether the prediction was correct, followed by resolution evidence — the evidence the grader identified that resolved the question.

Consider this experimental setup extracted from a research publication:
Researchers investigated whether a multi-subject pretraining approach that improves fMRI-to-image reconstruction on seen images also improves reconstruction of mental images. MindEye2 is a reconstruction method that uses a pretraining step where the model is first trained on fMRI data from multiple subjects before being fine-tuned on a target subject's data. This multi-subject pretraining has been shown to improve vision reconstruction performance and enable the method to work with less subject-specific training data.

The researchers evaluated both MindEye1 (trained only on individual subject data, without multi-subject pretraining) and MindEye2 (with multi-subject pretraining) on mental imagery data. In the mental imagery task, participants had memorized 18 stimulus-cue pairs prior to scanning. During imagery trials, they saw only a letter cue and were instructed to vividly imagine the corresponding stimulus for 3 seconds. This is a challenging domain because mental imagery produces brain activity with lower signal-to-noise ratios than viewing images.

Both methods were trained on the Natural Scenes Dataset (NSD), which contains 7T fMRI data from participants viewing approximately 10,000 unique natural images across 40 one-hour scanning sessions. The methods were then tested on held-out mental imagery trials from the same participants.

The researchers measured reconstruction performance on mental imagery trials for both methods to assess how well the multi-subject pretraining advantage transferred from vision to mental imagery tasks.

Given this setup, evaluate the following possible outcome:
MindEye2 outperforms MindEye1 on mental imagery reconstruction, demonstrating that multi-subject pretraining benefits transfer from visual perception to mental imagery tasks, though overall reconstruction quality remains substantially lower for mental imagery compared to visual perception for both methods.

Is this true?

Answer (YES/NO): NO